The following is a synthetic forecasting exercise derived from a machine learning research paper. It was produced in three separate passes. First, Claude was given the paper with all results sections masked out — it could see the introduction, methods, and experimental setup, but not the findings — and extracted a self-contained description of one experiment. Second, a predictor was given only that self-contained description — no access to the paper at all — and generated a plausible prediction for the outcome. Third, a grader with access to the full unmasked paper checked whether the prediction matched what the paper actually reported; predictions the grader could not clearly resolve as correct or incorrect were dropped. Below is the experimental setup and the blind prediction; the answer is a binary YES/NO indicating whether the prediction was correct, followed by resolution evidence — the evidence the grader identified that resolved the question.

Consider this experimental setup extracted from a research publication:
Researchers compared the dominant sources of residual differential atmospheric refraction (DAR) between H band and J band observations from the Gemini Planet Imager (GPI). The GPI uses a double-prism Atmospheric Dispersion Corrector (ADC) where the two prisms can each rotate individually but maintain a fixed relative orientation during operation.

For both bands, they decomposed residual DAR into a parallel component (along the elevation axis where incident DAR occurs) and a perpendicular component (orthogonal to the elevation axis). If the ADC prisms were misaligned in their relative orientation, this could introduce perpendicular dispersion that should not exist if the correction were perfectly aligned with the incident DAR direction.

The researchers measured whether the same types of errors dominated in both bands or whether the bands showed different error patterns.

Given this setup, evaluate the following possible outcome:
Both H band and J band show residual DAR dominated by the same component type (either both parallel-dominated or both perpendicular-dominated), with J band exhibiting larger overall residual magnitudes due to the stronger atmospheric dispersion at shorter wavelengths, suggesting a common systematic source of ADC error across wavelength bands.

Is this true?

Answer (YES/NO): NO